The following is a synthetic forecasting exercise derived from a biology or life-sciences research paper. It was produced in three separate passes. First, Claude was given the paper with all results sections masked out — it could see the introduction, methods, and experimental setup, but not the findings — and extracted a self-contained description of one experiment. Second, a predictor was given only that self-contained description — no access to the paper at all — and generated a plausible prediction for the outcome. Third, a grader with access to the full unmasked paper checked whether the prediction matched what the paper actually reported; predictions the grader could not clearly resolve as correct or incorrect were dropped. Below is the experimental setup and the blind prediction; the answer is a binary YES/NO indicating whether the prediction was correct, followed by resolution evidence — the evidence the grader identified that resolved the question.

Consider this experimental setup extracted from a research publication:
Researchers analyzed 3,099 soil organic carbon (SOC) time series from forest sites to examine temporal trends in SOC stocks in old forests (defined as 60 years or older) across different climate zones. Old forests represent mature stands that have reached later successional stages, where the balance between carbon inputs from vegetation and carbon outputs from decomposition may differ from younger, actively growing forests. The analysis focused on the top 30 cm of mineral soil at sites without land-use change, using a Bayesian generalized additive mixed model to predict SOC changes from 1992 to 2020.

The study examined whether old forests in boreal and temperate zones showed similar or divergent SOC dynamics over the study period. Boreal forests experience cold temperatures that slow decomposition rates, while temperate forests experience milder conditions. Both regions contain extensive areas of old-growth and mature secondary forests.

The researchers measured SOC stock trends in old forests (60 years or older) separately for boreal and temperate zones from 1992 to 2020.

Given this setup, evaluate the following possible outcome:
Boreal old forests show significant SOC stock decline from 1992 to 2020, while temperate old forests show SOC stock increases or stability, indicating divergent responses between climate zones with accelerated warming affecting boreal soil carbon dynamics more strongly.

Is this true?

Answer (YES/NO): NO